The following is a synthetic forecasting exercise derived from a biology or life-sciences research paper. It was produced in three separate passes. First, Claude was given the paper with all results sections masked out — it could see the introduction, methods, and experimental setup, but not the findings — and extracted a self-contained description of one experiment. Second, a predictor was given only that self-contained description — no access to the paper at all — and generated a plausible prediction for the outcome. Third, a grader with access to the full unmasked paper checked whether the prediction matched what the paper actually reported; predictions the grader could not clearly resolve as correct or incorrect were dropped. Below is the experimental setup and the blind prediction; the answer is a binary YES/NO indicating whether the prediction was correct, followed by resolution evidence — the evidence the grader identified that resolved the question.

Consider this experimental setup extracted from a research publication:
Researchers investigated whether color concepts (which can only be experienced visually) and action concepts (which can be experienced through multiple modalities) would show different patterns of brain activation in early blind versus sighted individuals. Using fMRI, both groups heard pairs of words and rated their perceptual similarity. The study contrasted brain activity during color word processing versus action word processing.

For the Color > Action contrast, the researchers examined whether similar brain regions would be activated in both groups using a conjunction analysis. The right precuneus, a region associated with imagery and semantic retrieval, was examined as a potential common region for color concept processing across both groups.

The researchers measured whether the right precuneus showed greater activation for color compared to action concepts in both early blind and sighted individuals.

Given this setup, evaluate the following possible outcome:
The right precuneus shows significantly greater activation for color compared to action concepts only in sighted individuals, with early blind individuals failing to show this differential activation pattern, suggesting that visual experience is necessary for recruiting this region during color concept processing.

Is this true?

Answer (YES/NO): NO